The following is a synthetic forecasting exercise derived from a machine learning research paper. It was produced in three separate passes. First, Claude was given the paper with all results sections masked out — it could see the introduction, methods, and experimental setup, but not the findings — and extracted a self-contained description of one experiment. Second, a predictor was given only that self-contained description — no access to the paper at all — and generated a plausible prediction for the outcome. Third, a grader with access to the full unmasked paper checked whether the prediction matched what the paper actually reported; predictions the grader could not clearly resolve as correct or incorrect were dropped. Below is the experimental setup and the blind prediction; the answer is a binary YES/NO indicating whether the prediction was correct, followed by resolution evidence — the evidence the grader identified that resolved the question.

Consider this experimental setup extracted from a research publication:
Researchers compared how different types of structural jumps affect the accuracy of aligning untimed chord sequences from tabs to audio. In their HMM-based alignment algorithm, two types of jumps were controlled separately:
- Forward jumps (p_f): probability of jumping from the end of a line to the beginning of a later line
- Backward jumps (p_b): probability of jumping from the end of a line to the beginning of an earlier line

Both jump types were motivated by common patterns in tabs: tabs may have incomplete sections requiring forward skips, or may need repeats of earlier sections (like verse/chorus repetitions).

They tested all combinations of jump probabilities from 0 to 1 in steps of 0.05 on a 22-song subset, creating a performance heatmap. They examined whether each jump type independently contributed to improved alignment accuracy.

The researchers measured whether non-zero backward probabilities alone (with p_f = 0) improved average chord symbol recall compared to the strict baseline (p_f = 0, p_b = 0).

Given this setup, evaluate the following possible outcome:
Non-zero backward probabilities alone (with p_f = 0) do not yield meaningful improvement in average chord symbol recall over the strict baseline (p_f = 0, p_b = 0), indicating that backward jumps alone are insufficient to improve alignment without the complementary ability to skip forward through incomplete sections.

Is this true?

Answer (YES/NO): NO